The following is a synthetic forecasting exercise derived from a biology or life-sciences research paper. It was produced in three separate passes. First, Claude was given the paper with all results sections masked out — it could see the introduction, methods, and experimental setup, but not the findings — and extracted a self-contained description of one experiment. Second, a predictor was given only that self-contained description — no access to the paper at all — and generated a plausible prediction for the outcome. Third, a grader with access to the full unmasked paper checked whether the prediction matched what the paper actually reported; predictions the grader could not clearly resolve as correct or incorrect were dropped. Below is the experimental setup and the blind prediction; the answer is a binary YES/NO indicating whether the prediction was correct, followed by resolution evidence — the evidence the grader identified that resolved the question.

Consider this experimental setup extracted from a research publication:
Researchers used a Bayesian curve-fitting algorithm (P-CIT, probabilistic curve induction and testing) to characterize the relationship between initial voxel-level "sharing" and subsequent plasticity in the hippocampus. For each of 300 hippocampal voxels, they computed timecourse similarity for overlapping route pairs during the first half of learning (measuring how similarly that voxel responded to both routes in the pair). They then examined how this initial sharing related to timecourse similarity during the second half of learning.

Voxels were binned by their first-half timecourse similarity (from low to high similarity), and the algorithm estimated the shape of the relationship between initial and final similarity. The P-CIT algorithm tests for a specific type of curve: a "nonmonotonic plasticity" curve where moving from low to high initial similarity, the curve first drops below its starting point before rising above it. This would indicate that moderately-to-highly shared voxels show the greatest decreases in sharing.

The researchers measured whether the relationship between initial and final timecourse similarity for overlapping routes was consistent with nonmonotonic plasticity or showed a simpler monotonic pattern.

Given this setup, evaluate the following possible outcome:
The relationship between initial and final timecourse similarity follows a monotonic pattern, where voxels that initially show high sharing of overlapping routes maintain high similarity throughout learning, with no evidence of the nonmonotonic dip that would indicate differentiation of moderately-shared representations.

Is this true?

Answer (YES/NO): NO